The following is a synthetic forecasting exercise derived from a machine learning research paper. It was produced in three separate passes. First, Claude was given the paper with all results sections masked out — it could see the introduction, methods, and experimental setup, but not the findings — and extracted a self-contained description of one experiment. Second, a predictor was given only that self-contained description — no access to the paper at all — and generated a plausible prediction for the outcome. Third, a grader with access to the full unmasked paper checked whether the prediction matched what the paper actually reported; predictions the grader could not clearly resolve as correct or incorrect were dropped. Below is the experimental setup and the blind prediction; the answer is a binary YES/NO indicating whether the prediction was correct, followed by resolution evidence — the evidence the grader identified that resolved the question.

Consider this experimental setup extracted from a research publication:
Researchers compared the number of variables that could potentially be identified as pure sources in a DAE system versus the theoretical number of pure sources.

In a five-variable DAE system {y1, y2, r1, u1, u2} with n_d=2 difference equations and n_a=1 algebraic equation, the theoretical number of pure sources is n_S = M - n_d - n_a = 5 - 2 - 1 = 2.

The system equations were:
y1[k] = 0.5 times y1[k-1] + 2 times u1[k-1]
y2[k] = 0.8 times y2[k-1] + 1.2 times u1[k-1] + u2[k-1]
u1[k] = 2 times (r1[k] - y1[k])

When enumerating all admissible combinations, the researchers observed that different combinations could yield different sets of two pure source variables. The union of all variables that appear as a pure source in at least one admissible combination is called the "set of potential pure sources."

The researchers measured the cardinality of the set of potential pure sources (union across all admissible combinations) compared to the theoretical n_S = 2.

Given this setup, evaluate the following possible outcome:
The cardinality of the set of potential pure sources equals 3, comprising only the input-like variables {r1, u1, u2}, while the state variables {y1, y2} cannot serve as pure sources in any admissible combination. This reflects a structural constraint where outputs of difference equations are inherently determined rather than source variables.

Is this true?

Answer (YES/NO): YES